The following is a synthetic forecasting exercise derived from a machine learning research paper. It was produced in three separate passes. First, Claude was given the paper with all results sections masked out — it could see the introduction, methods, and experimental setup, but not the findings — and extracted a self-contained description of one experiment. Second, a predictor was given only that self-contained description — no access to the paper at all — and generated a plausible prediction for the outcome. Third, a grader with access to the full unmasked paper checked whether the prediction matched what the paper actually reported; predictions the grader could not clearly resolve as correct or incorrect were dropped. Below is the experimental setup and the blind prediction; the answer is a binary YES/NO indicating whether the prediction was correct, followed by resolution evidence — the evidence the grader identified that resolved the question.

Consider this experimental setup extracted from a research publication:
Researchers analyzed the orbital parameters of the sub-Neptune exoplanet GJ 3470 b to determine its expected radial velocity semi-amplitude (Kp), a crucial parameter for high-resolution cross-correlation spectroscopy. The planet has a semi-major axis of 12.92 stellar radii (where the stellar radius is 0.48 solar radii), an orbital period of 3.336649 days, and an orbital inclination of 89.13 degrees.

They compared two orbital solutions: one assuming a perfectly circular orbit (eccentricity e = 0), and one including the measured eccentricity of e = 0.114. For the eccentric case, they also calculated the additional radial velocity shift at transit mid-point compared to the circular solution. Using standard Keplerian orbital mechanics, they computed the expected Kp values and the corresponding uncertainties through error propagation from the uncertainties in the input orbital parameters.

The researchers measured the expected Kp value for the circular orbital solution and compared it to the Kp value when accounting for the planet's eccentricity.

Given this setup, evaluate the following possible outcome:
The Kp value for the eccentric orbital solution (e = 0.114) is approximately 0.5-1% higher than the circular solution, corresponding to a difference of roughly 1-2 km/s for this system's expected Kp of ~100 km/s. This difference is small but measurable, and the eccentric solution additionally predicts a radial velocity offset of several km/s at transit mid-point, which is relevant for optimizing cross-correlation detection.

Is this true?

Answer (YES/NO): NO